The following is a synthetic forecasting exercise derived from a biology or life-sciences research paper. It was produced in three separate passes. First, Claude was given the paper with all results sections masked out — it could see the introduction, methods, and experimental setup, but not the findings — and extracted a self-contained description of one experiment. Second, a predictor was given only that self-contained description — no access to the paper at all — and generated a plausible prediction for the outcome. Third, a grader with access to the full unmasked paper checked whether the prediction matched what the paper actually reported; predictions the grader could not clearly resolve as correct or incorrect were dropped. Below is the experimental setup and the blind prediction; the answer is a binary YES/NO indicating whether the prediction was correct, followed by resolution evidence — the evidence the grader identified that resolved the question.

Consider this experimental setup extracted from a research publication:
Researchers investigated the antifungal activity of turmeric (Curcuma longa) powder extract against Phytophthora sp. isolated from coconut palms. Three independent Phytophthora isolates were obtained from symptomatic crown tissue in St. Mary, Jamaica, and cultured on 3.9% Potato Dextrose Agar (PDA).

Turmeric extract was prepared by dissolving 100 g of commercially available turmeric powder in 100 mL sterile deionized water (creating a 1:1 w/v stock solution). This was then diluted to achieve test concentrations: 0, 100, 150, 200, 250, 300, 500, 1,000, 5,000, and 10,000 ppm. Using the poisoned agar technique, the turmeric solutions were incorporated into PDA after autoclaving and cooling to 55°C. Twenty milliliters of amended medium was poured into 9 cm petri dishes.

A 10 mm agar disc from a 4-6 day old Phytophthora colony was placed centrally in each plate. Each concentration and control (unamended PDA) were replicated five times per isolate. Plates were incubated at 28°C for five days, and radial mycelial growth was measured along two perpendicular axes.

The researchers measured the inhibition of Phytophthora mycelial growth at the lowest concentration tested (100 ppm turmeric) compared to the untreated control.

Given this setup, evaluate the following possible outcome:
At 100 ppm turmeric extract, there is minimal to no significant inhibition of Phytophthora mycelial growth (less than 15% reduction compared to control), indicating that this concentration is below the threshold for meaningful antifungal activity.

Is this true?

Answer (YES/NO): NO